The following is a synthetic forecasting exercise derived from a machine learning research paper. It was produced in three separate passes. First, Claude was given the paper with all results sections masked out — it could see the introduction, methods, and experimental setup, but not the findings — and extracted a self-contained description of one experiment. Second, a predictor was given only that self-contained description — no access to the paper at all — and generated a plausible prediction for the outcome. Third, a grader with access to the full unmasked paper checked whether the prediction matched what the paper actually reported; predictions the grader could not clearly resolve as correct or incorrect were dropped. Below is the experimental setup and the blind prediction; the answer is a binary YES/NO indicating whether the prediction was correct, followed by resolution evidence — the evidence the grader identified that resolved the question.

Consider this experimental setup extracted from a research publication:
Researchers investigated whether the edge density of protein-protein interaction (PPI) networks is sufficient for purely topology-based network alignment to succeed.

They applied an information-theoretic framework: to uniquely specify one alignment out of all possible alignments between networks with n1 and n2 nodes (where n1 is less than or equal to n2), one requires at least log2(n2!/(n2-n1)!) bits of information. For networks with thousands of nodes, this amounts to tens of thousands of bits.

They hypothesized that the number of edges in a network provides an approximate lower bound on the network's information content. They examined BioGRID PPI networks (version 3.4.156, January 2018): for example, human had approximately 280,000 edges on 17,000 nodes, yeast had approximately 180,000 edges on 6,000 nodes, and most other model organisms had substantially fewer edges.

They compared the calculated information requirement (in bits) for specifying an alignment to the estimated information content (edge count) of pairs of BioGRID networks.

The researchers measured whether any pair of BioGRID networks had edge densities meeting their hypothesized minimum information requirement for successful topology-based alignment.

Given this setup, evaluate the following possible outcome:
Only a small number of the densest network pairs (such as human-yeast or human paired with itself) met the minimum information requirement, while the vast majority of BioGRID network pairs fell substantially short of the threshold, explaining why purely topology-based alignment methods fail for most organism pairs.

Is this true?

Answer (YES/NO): NO